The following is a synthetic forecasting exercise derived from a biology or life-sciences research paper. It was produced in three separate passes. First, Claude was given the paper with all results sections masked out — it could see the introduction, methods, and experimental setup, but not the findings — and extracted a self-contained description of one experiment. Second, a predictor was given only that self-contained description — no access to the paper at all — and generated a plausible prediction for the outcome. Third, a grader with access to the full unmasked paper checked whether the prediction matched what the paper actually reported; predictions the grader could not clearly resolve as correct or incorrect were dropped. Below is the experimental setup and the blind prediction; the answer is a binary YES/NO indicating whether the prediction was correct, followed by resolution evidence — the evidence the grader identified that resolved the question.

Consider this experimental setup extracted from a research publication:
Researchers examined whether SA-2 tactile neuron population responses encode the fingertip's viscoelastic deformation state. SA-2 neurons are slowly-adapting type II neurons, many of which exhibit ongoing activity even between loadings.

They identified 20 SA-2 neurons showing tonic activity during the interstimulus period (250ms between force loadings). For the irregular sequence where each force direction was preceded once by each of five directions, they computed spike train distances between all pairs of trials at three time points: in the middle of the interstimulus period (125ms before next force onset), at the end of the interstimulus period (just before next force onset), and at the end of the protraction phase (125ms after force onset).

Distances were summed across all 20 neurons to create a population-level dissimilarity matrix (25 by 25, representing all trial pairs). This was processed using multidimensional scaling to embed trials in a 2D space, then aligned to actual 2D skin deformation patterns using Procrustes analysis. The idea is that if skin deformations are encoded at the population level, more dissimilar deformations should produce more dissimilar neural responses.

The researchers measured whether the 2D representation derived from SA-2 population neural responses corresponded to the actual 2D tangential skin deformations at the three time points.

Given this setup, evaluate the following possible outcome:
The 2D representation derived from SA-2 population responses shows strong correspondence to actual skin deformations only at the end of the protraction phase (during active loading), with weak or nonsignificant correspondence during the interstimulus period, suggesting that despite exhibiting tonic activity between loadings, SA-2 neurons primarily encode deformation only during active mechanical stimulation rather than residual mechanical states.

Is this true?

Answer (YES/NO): NO